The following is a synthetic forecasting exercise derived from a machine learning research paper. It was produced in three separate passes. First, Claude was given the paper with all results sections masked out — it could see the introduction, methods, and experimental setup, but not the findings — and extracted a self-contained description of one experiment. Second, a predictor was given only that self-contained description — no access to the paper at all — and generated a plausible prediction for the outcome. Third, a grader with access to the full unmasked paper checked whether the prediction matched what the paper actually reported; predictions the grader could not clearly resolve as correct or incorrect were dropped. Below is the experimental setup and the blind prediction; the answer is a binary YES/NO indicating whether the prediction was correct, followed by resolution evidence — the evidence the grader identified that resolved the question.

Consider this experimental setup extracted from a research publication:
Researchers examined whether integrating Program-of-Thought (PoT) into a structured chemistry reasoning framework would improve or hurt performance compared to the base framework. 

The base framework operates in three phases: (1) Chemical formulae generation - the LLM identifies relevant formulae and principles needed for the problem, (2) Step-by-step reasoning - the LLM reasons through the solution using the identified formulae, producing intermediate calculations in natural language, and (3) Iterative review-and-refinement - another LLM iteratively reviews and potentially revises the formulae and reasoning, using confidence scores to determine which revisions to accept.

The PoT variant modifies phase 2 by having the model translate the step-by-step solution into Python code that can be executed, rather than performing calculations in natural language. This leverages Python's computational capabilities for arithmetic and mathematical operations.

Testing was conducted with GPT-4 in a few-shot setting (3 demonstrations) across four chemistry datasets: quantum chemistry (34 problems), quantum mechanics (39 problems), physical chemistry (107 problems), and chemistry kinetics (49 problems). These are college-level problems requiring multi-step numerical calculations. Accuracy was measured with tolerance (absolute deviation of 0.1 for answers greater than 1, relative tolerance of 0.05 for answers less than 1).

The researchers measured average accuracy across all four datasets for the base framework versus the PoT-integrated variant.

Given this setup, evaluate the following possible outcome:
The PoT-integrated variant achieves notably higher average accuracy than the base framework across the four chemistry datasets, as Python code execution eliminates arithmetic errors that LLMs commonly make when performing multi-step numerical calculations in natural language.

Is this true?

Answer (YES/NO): NO